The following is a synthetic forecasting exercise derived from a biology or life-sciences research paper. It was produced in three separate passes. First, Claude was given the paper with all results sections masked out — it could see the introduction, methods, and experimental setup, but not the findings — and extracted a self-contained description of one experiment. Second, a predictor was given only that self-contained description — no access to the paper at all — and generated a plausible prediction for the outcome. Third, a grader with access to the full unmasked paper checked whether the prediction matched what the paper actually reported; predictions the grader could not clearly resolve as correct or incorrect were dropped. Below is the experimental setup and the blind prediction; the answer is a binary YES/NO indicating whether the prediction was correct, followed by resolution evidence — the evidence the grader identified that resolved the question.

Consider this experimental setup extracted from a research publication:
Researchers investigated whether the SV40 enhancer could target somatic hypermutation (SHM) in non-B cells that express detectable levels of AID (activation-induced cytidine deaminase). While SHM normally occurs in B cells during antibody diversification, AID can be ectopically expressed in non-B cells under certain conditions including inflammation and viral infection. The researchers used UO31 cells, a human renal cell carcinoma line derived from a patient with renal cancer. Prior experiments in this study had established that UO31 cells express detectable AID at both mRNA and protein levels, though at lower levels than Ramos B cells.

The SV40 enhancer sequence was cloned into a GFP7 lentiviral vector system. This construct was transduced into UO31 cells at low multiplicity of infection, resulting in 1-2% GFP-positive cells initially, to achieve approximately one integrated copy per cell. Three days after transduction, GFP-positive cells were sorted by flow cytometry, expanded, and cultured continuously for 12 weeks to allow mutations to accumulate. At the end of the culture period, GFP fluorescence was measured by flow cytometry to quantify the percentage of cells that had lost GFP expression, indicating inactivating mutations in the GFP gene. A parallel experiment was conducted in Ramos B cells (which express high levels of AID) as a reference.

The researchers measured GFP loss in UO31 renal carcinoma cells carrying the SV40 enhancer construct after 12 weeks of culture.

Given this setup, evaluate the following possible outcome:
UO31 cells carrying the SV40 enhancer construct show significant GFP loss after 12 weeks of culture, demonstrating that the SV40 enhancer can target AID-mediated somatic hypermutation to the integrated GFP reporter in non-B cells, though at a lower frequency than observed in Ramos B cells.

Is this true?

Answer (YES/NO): YES